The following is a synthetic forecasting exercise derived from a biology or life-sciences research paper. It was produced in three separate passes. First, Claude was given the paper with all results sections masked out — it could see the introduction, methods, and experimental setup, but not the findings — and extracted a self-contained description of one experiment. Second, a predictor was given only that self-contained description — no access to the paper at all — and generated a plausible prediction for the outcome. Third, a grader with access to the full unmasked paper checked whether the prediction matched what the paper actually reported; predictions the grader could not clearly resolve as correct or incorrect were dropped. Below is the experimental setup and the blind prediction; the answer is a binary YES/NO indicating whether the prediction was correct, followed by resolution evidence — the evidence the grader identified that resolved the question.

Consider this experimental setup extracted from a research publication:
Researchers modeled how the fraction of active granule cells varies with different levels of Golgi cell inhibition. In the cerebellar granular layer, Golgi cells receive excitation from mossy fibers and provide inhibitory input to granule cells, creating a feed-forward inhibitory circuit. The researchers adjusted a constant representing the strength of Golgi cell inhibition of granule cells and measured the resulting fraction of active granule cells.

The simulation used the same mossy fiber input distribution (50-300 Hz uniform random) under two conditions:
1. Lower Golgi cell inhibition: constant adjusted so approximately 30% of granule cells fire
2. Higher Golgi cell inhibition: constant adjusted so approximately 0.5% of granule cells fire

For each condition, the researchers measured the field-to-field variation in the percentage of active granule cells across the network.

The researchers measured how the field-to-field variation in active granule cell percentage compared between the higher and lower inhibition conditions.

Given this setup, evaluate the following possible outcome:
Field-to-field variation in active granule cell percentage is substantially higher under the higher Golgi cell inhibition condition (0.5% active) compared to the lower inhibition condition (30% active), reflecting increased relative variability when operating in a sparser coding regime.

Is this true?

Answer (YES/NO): NO